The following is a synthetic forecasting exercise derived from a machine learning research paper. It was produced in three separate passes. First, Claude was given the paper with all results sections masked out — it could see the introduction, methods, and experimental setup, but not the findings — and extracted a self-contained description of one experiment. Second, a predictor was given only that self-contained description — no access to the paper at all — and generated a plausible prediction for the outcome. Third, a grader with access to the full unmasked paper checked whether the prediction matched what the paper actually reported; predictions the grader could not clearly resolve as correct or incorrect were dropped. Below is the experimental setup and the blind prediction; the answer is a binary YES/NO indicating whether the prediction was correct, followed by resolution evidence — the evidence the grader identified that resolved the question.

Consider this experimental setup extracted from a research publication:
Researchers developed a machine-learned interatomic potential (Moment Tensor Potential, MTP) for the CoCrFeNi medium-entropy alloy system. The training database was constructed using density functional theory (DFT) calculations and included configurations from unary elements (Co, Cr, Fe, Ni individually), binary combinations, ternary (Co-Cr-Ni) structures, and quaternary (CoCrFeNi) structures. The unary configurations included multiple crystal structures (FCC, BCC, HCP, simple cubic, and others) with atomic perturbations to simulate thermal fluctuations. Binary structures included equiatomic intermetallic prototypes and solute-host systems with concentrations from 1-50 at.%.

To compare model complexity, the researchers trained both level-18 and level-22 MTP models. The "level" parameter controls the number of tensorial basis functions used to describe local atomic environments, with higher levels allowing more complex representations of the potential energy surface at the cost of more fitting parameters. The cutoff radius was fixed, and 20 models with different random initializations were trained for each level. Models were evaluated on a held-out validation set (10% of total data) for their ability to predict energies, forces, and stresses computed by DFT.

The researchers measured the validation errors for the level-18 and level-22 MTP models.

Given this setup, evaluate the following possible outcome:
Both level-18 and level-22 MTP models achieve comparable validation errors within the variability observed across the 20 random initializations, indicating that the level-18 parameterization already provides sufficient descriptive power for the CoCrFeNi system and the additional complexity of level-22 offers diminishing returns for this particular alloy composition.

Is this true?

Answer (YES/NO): NO